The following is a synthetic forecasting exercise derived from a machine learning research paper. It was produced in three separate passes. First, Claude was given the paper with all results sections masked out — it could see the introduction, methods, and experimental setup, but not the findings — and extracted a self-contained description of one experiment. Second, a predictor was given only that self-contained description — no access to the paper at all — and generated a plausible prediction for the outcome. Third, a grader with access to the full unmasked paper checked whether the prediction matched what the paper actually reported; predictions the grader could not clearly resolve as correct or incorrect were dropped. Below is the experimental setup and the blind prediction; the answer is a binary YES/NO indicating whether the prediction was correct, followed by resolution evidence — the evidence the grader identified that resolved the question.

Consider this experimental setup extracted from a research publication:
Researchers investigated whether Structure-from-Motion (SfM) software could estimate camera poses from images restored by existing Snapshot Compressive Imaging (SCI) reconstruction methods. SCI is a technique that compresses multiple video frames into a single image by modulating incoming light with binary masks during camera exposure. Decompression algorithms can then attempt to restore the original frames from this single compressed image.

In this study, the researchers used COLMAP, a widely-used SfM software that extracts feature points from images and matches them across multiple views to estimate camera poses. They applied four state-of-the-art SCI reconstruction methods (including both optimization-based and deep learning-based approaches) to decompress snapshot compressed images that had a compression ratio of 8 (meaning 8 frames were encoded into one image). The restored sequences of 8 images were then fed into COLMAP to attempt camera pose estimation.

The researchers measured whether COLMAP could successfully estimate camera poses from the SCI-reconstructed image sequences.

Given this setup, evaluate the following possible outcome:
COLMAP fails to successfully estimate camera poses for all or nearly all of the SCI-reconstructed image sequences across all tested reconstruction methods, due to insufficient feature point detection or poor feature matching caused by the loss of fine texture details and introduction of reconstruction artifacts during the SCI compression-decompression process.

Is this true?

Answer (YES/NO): YES